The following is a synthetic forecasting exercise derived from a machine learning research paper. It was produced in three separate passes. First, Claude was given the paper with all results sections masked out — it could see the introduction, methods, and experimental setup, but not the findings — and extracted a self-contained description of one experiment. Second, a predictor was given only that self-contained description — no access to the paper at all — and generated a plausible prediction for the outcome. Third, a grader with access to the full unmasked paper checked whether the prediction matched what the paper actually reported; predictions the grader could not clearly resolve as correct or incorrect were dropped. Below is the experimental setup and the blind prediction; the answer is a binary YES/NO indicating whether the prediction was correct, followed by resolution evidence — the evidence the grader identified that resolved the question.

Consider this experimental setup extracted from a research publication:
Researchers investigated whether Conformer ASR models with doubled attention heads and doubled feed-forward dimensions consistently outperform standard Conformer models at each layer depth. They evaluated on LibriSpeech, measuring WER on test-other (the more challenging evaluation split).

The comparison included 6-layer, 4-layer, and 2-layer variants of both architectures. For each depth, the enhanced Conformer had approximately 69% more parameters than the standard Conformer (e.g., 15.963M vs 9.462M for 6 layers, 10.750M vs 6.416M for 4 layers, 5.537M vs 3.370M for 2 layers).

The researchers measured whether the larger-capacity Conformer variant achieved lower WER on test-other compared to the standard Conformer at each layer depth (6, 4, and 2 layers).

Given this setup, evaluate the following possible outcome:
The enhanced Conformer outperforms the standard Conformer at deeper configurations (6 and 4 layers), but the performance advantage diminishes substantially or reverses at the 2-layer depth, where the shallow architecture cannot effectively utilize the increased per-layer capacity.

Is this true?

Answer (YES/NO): NO